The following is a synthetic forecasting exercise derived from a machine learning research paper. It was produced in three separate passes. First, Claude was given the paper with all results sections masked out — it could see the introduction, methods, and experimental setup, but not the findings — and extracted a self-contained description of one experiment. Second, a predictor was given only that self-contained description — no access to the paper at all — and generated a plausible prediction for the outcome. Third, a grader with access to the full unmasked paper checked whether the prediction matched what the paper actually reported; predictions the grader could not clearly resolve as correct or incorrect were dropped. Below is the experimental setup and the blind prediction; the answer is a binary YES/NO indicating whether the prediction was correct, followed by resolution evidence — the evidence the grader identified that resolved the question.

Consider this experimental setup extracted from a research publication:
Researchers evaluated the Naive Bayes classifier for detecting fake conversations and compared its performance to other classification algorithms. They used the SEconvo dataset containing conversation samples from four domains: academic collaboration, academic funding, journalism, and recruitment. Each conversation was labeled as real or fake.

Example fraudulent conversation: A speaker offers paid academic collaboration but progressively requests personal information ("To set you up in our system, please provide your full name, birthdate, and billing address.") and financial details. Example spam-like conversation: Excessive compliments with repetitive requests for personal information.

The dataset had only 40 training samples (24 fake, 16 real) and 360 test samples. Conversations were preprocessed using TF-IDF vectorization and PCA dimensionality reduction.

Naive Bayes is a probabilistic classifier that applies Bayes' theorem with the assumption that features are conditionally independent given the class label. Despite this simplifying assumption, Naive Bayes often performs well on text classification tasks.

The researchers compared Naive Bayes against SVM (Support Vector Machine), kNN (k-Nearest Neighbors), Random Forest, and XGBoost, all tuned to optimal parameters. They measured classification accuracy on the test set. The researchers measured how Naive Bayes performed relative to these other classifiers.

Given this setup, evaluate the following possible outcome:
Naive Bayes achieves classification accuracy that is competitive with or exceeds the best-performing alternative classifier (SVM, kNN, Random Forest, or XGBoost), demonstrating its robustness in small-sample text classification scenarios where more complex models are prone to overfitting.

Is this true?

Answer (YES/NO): NO